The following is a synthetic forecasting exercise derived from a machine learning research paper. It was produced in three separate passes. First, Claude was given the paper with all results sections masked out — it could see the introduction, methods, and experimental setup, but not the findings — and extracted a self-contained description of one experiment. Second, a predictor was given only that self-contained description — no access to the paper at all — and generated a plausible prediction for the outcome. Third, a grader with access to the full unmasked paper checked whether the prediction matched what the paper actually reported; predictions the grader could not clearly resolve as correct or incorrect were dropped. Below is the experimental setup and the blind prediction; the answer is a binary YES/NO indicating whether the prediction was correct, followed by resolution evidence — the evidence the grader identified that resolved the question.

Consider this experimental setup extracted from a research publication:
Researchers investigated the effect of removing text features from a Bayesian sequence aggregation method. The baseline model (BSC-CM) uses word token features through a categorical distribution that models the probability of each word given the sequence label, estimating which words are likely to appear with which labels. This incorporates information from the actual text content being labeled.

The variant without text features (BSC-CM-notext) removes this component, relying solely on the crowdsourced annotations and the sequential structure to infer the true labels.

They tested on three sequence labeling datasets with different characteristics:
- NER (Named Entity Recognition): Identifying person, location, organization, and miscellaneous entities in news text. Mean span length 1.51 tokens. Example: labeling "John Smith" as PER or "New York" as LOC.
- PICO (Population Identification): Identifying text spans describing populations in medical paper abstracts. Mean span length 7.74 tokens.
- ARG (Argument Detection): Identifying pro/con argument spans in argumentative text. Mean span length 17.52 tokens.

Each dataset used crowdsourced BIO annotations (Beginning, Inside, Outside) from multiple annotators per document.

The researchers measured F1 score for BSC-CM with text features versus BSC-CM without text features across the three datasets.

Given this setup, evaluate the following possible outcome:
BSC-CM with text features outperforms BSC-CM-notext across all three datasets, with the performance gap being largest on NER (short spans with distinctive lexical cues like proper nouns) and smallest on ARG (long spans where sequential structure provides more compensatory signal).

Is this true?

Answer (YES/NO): NO